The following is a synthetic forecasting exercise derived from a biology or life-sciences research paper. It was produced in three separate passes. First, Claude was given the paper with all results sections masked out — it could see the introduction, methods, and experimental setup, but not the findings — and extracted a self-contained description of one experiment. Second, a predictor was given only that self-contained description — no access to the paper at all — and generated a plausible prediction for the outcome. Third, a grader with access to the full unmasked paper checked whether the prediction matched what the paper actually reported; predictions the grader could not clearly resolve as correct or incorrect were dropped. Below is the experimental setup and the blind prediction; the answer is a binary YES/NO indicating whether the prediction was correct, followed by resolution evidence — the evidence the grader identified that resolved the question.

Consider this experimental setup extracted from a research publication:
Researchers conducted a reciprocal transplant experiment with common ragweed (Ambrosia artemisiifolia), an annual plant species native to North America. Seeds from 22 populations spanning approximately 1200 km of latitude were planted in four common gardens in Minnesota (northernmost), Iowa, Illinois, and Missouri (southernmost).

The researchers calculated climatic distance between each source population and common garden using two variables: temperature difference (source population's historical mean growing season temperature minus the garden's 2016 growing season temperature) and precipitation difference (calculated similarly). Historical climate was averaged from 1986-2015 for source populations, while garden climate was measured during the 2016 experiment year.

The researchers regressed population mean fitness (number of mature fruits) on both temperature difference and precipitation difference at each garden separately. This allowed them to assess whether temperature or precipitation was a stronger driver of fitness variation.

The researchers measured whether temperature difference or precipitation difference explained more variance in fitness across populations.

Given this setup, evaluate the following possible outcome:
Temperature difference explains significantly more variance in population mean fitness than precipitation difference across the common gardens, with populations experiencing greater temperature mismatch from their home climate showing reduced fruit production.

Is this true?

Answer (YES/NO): NO